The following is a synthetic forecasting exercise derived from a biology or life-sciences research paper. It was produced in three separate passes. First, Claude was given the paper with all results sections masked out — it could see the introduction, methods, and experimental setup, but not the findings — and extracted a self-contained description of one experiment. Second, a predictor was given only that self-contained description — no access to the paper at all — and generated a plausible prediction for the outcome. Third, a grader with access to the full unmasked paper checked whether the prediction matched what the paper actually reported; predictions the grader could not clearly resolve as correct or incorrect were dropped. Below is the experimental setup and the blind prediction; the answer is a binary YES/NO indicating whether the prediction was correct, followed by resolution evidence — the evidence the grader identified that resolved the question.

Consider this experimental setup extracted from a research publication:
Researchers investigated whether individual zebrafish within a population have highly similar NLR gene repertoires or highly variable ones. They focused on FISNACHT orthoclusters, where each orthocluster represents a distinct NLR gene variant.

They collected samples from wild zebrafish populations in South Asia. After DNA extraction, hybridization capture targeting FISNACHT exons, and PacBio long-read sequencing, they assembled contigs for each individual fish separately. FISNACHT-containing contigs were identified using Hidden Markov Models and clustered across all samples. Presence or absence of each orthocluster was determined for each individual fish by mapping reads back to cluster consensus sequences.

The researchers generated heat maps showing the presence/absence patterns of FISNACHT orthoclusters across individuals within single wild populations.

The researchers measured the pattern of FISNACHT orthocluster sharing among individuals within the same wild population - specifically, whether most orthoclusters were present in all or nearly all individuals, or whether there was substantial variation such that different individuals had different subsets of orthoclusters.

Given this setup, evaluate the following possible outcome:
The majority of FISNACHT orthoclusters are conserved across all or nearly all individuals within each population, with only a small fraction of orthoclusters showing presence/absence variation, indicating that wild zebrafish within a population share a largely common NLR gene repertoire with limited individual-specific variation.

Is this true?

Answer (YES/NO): NO